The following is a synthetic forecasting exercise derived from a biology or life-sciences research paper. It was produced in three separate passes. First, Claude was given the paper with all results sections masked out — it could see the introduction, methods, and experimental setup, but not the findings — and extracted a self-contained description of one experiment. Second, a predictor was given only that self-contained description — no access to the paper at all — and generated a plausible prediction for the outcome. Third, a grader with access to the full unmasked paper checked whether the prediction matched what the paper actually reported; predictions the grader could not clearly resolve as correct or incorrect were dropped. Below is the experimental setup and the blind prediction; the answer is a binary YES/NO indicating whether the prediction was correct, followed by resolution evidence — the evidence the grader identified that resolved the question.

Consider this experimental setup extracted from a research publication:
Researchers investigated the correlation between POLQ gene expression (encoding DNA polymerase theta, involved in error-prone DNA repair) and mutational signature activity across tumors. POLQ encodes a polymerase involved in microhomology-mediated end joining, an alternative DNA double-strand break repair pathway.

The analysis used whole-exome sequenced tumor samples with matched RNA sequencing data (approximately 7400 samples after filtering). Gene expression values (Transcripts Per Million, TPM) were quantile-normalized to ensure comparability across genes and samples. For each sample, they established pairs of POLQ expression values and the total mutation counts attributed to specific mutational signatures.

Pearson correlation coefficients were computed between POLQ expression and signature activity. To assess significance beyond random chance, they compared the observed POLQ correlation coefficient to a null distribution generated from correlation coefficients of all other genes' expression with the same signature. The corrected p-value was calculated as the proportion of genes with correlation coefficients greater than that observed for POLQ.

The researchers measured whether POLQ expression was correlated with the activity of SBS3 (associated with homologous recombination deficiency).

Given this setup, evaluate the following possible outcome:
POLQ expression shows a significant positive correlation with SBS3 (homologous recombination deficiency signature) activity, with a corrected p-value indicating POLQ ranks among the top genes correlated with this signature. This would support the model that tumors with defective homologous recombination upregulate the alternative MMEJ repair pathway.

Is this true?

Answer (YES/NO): NO